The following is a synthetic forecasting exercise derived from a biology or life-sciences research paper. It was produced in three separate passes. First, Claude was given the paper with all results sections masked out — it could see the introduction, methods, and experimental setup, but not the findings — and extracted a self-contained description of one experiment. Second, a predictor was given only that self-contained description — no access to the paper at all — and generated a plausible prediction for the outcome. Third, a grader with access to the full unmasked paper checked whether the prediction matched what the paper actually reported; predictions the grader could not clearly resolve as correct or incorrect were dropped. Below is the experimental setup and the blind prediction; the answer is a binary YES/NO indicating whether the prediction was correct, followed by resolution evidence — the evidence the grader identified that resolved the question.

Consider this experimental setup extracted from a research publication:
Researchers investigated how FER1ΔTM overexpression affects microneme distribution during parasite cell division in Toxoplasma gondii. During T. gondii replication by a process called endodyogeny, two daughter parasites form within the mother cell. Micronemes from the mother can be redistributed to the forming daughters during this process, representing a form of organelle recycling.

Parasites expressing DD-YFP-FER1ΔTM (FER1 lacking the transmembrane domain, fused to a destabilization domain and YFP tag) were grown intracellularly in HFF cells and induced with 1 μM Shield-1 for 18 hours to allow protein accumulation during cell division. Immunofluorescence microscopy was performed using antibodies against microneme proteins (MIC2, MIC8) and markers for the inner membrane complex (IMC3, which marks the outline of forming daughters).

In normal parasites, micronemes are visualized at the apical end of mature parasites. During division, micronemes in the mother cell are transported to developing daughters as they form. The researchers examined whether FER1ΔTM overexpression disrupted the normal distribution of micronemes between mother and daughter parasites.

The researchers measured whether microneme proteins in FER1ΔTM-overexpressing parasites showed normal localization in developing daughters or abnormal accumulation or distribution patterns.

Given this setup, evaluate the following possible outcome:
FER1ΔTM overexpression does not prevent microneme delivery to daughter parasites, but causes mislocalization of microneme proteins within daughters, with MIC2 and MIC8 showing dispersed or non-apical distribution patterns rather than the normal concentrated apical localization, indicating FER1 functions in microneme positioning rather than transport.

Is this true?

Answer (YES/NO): NO